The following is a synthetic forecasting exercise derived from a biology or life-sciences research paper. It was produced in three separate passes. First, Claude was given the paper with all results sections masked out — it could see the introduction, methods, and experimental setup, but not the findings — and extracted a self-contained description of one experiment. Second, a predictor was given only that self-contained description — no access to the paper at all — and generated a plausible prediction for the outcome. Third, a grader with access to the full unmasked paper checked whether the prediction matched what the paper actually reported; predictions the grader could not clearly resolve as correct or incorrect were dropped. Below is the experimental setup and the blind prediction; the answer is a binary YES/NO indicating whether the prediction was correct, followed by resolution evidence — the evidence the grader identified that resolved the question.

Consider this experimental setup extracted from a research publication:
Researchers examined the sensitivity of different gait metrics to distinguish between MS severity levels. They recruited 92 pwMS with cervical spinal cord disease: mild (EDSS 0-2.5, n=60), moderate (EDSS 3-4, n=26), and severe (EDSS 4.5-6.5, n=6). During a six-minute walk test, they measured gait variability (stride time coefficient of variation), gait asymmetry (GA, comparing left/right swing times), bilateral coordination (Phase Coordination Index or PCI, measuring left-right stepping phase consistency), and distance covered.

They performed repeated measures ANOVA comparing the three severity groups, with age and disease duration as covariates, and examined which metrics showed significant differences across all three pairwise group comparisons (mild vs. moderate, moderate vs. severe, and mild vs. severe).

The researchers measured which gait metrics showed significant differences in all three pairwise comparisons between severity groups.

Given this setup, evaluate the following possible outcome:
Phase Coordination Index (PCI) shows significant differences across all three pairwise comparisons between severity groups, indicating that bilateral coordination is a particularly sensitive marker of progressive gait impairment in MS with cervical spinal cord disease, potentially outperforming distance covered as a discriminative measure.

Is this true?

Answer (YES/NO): NO